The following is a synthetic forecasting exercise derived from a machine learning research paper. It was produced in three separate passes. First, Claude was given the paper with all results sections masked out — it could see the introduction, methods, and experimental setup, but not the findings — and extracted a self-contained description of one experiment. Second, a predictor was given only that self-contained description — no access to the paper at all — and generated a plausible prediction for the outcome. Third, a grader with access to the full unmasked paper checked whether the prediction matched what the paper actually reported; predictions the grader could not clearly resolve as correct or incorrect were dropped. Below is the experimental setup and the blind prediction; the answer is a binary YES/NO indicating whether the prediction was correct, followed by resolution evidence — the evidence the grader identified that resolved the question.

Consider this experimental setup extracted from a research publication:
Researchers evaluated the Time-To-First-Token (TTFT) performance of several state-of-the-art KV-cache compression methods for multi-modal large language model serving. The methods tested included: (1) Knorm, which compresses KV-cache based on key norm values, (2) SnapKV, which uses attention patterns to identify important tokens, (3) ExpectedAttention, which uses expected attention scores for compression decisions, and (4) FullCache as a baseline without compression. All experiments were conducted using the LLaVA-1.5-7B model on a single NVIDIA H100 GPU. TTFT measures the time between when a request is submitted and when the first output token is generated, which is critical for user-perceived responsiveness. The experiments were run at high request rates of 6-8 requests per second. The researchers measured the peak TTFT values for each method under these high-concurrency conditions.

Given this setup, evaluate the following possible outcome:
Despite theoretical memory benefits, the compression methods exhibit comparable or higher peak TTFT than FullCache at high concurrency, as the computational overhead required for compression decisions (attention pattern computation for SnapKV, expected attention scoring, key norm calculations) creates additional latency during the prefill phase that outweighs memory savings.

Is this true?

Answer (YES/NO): NO